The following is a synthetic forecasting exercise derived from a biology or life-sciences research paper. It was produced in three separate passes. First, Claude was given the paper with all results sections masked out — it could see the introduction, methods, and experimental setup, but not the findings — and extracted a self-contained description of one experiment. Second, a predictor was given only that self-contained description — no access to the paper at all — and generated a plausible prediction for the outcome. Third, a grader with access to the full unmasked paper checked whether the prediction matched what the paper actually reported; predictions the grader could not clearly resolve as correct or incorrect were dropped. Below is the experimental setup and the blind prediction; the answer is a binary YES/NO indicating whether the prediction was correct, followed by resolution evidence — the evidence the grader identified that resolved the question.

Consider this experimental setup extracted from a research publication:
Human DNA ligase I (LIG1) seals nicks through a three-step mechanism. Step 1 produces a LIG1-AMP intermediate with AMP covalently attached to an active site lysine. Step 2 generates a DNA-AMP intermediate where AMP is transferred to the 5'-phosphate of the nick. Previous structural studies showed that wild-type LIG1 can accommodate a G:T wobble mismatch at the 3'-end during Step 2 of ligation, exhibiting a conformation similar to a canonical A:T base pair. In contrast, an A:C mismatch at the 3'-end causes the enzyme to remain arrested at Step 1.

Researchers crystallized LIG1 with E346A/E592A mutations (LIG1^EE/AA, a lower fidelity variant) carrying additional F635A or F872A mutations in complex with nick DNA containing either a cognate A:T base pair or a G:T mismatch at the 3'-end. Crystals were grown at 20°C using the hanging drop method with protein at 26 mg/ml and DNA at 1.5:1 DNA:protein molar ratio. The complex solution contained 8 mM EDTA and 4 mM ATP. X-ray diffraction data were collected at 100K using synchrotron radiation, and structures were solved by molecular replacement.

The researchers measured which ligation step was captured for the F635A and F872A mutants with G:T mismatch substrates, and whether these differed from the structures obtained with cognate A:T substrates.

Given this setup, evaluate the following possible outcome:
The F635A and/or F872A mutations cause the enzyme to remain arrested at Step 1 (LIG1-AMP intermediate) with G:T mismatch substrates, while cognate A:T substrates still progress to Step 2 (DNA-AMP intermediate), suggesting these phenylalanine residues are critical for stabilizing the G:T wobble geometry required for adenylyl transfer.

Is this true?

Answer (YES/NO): YES